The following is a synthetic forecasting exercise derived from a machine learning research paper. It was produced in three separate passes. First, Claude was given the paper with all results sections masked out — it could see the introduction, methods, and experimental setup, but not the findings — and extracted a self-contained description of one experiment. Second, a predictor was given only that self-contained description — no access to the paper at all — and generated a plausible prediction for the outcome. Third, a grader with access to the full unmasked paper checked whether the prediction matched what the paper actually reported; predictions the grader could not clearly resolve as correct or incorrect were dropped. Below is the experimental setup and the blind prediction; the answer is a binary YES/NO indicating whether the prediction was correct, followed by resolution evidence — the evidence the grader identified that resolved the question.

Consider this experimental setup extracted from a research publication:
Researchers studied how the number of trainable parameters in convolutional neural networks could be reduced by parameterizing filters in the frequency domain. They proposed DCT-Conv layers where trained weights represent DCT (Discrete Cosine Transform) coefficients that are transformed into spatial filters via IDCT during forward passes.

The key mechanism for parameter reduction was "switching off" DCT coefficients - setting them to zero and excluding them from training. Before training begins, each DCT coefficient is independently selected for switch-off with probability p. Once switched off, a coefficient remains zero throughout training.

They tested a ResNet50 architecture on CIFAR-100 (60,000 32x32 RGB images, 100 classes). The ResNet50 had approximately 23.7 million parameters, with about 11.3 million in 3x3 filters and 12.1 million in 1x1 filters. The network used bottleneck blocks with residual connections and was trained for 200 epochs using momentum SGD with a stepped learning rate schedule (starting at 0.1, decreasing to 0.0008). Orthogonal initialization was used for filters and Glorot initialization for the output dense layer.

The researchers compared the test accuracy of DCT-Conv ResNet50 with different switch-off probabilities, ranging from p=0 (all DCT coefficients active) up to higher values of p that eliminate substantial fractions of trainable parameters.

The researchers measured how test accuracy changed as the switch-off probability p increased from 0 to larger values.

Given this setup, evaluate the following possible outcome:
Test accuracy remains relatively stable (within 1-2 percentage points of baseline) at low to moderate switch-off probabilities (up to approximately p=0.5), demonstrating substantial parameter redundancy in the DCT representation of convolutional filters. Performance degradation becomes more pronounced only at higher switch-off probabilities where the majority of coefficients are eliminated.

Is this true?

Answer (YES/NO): NO